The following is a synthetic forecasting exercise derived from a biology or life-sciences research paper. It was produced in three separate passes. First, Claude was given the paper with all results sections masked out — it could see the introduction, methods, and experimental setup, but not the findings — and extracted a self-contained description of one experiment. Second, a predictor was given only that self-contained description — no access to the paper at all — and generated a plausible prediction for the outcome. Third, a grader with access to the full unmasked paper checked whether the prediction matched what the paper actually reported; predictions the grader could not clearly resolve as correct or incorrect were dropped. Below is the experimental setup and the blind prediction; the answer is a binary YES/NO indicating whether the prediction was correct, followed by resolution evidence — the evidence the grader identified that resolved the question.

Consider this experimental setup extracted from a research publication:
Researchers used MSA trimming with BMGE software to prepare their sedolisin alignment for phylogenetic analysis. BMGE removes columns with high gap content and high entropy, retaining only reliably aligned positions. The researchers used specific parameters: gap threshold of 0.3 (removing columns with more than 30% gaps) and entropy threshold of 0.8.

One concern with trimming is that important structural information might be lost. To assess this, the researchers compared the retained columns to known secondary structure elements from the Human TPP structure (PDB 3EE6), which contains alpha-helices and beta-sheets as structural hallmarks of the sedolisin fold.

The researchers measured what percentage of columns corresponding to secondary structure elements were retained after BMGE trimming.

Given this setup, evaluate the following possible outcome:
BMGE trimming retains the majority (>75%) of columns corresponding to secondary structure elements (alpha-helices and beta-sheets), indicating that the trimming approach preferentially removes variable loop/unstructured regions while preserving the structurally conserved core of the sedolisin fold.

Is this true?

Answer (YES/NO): YES